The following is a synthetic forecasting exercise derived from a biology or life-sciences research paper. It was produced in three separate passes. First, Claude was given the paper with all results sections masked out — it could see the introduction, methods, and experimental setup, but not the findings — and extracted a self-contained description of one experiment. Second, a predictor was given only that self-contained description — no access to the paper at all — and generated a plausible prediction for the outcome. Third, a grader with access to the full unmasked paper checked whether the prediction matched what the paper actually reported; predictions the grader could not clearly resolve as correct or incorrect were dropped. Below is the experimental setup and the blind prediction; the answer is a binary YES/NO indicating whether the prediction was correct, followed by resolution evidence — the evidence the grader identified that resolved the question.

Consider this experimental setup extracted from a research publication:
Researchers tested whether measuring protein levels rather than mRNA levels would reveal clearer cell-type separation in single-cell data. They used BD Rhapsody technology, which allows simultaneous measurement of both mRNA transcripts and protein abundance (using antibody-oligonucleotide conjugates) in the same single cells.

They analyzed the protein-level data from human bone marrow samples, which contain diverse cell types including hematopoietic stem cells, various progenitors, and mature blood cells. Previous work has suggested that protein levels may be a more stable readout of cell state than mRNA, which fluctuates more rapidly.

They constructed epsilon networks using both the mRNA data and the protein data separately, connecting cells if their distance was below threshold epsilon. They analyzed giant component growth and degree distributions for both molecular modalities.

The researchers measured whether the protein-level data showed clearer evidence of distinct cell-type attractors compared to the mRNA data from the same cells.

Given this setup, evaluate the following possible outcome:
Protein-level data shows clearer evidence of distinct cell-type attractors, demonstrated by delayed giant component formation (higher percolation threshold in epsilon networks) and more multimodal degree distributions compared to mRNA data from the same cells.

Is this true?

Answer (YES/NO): NO